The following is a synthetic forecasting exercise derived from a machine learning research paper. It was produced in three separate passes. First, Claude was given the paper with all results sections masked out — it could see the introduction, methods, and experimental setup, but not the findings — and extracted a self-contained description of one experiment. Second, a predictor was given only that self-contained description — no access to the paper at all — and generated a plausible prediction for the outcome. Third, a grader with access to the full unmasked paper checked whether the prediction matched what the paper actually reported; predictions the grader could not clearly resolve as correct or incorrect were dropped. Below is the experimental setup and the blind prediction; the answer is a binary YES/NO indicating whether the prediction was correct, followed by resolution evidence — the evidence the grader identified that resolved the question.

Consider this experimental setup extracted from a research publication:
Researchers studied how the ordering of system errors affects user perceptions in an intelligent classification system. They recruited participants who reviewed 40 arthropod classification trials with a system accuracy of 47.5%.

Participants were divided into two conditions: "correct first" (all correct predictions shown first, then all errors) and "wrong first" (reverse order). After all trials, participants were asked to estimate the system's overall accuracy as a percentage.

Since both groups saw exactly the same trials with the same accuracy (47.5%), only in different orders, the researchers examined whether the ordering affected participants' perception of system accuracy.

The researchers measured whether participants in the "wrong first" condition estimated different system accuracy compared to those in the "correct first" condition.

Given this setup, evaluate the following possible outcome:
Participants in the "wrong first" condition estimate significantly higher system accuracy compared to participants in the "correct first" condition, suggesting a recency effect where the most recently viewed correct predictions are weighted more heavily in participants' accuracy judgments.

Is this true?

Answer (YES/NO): NO